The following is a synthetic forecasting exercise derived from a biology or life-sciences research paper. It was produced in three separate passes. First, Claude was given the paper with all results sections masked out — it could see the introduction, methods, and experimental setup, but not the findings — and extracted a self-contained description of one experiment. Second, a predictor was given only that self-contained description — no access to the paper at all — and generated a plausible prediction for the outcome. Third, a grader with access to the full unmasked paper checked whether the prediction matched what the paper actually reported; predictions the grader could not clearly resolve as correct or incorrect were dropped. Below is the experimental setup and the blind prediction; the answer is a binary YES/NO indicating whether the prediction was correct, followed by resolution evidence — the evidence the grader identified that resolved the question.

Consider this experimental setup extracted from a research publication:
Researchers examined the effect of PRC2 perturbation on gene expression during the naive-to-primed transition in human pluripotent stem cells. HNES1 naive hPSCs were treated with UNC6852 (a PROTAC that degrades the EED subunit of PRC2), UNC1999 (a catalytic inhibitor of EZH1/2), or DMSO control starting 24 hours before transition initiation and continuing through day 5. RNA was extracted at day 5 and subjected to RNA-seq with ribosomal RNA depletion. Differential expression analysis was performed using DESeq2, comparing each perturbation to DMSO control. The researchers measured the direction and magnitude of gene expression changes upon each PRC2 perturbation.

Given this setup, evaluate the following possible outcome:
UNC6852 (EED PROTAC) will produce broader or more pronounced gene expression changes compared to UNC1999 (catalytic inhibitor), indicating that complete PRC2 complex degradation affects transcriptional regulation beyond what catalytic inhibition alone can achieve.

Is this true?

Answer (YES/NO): NO